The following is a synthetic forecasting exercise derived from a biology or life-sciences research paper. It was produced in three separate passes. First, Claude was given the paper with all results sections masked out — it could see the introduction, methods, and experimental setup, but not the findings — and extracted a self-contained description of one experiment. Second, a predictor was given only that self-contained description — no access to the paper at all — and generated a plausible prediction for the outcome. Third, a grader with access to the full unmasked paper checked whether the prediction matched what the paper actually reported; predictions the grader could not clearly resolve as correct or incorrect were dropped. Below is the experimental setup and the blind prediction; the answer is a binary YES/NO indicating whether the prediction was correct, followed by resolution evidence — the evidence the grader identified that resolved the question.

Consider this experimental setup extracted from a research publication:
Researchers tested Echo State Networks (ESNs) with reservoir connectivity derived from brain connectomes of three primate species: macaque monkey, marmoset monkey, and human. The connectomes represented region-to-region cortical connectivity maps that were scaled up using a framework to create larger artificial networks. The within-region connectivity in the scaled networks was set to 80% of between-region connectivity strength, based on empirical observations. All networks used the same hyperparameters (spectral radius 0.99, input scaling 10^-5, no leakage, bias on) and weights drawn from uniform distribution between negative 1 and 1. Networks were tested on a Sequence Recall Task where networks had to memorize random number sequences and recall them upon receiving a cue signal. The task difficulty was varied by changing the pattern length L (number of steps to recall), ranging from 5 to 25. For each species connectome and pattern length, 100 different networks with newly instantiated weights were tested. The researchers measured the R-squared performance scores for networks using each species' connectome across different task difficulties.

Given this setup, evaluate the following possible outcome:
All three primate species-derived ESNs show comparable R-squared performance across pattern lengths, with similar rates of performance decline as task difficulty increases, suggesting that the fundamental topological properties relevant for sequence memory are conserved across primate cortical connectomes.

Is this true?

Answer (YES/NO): YES